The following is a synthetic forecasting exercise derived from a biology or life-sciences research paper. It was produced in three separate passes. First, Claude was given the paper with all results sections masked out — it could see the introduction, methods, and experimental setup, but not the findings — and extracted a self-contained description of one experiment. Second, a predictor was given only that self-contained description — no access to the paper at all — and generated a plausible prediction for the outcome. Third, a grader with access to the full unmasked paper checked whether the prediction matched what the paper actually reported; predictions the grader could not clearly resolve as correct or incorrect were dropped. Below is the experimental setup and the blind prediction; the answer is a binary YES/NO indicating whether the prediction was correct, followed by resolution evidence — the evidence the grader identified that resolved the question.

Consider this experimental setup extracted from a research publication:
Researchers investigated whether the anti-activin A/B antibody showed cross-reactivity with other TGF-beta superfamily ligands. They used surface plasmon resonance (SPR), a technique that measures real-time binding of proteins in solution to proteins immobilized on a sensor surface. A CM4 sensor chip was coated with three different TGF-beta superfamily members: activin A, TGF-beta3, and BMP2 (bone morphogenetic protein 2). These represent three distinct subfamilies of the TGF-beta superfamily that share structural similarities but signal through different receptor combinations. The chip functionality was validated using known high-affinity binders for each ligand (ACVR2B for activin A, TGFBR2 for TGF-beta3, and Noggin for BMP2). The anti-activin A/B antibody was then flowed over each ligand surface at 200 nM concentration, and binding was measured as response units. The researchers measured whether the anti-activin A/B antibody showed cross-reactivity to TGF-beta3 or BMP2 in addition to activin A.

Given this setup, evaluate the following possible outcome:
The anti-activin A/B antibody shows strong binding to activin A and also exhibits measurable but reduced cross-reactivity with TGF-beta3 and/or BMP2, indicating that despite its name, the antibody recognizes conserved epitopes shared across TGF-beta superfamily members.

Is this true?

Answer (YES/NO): NO